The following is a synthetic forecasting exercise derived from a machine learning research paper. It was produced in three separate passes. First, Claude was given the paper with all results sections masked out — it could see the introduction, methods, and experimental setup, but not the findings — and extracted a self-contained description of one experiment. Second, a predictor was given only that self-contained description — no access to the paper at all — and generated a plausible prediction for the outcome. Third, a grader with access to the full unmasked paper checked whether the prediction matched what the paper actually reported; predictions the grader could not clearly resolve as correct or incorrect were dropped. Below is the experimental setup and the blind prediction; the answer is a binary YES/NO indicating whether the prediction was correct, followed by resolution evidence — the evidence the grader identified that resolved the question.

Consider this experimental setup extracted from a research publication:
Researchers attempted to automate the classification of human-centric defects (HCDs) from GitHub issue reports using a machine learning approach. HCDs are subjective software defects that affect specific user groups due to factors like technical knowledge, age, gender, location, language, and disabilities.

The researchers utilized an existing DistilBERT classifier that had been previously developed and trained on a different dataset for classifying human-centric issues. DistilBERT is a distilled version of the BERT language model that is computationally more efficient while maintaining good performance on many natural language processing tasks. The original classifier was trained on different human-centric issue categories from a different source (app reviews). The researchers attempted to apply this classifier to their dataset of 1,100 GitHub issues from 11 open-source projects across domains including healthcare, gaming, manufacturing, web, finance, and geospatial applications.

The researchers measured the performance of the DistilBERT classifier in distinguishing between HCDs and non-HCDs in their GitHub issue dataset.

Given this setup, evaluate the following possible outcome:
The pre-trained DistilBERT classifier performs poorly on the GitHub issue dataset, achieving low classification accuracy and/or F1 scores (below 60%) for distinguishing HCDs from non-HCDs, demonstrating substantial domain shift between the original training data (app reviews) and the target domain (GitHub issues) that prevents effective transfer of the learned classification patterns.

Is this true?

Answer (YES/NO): YES